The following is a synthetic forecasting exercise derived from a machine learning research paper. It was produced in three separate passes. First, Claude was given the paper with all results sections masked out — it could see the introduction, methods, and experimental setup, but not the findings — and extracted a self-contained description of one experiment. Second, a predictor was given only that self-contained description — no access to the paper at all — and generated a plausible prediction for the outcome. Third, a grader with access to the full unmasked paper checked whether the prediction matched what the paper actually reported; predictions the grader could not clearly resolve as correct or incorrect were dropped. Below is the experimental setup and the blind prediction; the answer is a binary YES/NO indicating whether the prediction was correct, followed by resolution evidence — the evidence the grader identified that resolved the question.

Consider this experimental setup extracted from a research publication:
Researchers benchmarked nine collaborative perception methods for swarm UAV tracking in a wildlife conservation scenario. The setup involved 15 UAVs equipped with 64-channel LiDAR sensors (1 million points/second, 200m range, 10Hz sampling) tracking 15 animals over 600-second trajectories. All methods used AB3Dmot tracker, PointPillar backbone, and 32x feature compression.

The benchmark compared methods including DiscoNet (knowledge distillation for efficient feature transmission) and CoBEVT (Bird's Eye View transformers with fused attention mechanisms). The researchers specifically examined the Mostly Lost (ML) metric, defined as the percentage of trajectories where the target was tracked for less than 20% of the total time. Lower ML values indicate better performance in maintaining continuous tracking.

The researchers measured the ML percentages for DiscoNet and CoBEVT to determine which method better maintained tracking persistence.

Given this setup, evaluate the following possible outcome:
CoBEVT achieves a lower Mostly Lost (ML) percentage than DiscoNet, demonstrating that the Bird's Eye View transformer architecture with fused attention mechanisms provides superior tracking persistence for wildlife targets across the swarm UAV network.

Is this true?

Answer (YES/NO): YES